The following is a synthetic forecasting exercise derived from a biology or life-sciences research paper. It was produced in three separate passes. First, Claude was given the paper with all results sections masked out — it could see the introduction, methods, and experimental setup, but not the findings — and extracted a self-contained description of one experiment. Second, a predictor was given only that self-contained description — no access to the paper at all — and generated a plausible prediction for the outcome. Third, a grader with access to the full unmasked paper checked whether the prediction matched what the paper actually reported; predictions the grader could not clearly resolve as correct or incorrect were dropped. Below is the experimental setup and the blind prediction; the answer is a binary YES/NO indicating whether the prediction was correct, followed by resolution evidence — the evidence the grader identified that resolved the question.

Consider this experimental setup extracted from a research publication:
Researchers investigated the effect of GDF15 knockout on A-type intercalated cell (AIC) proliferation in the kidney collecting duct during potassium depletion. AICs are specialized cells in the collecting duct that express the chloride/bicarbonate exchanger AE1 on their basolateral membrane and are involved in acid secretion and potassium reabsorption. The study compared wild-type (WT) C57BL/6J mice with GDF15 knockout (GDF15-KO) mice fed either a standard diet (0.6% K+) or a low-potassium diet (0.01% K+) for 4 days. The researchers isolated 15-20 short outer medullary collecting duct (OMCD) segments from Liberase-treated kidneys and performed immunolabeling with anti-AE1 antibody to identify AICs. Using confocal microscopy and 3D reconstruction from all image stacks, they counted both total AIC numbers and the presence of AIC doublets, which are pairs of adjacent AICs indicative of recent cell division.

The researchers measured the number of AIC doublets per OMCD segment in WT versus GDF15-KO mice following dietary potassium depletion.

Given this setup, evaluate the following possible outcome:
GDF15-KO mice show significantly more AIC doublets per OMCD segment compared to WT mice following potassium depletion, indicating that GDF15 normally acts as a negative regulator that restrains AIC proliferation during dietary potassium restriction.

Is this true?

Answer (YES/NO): NO